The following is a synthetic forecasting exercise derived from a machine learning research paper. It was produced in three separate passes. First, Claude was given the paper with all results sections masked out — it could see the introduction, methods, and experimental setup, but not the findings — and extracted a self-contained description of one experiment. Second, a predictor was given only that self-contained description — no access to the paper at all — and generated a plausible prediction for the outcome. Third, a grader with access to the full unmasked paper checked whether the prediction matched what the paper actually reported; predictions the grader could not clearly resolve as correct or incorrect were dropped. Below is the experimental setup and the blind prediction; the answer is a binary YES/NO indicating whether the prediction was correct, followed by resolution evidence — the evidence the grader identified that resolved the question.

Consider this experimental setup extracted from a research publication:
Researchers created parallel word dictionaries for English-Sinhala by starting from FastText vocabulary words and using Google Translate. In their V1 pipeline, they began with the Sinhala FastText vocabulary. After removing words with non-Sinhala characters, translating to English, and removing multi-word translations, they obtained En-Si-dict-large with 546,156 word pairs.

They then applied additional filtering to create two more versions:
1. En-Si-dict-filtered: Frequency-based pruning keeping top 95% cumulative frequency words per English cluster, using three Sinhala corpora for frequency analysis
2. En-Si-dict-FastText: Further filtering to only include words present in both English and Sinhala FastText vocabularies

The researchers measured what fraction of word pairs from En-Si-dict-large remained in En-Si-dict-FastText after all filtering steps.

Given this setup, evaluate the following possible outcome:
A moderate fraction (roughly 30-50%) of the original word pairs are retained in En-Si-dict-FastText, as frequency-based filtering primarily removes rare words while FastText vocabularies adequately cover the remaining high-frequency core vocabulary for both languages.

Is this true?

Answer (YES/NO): NO